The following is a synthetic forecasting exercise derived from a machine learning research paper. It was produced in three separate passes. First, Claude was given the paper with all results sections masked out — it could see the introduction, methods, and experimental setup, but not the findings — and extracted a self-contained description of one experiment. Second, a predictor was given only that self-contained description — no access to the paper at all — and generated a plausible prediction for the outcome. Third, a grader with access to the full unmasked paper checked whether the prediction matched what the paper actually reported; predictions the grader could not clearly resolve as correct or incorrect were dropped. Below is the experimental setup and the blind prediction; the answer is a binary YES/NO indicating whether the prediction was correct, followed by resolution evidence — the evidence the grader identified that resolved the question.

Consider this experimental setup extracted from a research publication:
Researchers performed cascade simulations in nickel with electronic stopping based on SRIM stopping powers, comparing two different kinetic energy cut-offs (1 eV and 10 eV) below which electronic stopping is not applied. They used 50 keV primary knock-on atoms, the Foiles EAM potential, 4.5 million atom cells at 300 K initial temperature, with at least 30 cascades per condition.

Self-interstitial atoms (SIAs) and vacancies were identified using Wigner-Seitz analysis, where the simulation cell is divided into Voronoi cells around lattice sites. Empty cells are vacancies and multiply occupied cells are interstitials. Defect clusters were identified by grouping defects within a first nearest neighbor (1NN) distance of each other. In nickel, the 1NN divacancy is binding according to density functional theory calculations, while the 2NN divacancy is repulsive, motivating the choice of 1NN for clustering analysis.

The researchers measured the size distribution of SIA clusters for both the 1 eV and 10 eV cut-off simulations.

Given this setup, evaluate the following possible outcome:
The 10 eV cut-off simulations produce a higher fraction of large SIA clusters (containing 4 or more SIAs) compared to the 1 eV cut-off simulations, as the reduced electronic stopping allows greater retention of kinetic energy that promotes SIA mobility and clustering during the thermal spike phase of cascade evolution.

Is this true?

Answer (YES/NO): YES